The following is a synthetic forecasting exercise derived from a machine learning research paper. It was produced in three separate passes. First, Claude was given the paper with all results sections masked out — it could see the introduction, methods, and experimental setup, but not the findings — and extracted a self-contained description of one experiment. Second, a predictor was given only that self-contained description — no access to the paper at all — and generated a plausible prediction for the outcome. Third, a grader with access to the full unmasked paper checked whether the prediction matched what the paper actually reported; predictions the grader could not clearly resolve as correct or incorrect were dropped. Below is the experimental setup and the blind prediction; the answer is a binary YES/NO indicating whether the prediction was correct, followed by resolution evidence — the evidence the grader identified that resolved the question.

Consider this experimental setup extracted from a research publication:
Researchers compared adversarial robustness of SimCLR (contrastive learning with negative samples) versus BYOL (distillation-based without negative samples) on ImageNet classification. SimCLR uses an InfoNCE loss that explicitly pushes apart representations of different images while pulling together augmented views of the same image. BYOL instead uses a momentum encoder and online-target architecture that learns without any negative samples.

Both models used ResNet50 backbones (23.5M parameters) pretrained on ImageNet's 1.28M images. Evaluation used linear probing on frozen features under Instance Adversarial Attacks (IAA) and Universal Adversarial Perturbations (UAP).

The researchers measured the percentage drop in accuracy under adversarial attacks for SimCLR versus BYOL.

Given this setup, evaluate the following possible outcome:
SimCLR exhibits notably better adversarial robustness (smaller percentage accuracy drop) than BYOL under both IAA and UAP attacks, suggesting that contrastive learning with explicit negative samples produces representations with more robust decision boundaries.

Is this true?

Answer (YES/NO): NO